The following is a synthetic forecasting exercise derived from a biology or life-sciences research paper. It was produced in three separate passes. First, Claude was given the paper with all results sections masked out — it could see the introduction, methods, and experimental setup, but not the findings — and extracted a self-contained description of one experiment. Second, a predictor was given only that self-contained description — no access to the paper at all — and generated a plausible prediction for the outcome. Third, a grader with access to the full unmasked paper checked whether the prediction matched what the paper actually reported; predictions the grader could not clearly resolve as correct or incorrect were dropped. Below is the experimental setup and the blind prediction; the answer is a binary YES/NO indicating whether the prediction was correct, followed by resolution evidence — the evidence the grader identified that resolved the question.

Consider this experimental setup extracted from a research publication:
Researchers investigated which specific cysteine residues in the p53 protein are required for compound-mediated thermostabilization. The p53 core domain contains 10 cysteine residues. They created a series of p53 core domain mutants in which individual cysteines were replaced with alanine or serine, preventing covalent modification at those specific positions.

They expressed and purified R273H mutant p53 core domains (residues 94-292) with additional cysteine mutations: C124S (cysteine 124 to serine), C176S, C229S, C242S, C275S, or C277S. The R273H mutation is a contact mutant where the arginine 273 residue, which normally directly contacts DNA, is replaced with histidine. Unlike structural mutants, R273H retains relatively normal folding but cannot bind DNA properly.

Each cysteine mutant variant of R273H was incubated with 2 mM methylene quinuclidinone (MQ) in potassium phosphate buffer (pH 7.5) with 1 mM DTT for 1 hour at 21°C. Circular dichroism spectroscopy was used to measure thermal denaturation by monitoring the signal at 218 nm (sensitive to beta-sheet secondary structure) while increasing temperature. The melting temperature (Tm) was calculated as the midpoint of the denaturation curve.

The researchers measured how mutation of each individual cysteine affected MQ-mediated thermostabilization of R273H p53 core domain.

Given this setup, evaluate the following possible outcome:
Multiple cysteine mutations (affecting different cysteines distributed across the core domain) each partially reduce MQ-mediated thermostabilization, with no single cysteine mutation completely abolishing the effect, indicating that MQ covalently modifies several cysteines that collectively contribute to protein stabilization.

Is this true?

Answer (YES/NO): NO